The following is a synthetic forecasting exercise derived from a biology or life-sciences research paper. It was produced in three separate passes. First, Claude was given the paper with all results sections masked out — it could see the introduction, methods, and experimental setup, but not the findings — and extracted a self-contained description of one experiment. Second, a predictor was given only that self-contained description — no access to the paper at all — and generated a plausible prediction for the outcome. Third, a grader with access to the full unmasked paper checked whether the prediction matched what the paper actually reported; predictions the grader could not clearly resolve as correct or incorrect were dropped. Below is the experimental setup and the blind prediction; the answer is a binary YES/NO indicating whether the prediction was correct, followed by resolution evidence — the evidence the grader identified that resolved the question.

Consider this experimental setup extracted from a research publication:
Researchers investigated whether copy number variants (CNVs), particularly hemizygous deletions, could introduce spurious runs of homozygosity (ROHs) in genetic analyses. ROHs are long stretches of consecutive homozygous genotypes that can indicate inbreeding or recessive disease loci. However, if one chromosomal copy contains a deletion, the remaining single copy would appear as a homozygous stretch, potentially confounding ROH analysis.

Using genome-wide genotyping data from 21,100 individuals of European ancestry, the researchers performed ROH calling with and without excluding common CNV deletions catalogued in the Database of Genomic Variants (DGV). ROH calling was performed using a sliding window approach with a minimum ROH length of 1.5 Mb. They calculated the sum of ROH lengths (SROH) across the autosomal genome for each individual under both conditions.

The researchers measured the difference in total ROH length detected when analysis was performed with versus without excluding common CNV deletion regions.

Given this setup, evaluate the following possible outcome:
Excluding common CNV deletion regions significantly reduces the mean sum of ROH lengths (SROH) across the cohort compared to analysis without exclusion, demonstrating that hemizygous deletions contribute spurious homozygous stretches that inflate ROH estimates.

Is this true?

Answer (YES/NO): NO